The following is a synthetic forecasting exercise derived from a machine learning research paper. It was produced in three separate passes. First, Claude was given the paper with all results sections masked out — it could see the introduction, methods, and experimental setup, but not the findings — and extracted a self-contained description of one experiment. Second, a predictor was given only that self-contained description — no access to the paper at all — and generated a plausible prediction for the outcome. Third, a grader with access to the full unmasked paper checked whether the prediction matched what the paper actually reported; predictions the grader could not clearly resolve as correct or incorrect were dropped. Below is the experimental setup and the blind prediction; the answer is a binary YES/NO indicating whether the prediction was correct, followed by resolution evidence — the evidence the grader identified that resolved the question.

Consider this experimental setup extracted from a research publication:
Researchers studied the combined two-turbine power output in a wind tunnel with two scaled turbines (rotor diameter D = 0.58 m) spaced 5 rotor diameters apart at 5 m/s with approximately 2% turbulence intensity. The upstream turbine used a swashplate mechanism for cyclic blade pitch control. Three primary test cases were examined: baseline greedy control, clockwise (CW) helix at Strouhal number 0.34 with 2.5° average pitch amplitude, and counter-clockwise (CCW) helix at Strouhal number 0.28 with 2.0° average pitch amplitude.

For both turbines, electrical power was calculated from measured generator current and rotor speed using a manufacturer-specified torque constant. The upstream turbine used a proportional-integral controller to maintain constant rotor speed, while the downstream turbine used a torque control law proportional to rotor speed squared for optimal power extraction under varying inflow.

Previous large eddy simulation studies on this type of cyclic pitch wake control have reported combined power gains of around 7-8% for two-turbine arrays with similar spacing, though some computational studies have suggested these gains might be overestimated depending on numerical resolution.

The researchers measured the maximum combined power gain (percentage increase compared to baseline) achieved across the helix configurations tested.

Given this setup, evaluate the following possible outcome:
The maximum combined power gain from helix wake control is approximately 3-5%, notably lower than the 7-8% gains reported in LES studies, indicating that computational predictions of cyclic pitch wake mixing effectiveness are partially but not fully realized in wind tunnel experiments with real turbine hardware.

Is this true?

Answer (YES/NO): NO